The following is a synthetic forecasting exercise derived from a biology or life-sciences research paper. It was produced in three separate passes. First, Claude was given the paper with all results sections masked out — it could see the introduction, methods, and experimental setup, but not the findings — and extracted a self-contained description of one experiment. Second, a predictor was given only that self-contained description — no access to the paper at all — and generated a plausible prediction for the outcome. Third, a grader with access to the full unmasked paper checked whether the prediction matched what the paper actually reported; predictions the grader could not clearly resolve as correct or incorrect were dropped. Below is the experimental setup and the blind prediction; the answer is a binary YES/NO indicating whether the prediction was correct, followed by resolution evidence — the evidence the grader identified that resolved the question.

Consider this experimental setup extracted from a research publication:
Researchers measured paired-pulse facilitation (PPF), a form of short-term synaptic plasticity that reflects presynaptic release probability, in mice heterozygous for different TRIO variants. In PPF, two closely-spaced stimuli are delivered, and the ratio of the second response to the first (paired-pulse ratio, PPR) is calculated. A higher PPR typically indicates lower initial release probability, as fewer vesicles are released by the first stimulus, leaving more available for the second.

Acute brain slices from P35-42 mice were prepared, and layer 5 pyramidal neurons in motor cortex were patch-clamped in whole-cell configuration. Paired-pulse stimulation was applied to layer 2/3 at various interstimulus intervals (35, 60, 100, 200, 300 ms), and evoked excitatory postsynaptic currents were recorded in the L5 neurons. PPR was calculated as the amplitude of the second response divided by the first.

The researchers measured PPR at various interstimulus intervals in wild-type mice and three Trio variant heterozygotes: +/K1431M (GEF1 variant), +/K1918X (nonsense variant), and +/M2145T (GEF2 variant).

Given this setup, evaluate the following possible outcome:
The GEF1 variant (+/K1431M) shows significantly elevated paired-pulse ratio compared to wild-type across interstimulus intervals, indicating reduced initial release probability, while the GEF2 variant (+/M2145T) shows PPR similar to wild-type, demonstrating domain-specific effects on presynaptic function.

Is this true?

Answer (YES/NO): NO